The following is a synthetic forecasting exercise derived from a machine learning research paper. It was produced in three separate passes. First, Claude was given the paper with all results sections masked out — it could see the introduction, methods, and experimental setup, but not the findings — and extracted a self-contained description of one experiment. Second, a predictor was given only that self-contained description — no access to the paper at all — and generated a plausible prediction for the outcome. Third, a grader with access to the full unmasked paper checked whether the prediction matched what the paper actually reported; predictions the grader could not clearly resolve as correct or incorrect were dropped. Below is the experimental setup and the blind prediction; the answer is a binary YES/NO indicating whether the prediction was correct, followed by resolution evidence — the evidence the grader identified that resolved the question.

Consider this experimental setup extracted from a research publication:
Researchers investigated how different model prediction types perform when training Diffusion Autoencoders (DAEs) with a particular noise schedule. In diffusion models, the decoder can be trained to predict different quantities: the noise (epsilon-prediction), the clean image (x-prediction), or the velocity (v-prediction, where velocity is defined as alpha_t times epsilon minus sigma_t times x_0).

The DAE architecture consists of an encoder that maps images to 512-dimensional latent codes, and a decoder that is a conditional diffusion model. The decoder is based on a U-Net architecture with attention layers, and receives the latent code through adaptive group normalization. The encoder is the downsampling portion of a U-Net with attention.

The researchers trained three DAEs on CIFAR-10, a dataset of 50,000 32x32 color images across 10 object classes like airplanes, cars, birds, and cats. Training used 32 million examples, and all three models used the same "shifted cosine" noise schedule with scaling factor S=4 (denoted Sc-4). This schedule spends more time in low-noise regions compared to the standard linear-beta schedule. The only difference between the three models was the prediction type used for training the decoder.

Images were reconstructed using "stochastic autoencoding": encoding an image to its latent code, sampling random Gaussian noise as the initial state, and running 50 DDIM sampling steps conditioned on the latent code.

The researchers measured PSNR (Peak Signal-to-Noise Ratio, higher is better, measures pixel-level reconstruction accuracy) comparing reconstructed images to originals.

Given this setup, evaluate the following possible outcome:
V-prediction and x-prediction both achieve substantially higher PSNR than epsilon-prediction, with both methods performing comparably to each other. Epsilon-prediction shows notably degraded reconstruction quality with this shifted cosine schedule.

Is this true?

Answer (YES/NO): NO